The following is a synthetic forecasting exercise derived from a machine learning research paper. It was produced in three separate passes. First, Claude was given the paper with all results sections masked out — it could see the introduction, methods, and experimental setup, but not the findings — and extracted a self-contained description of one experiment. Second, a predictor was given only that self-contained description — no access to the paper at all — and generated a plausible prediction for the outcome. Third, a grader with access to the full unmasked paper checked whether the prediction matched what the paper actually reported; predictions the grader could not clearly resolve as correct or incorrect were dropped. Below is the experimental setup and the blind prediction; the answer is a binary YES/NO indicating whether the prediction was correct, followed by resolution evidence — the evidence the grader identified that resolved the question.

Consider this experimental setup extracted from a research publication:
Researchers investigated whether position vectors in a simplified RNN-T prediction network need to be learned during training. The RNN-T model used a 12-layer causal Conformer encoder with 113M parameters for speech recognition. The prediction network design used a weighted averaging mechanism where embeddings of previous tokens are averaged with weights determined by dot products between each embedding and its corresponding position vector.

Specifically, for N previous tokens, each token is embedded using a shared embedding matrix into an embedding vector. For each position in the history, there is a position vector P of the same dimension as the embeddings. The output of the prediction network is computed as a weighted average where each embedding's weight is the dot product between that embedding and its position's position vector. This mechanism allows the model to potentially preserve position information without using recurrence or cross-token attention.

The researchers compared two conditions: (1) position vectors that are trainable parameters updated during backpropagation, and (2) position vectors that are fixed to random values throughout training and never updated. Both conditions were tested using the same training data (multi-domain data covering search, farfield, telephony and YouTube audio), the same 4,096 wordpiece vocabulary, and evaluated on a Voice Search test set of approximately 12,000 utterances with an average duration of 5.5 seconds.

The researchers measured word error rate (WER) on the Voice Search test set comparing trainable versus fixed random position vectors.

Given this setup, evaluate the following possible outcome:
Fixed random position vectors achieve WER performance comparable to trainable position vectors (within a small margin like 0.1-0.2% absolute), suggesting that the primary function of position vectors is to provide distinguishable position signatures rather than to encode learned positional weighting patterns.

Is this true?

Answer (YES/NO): YES